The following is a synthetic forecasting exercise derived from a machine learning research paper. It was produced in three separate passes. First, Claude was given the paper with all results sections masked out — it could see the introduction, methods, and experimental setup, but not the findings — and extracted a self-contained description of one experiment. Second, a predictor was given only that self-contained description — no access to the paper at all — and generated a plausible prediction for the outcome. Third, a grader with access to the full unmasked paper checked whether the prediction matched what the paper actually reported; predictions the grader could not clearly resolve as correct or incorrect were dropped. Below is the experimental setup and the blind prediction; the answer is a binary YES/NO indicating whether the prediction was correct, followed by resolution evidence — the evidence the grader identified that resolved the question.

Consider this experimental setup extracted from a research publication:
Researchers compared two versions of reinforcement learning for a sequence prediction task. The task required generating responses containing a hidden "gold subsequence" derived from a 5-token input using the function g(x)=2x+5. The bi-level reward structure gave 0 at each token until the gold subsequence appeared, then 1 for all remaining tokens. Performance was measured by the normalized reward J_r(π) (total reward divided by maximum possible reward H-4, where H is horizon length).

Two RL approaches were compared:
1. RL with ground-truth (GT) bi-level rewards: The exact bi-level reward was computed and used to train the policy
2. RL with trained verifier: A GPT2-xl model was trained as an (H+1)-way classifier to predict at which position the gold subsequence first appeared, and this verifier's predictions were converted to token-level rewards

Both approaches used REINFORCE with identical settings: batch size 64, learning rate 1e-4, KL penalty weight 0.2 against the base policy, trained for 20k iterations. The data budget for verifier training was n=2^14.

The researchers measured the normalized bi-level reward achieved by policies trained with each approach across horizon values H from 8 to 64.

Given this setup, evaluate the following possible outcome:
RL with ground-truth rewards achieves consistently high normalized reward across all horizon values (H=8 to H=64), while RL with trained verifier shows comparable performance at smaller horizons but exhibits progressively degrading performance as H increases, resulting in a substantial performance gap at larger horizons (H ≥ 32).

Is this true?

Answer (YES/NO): NO